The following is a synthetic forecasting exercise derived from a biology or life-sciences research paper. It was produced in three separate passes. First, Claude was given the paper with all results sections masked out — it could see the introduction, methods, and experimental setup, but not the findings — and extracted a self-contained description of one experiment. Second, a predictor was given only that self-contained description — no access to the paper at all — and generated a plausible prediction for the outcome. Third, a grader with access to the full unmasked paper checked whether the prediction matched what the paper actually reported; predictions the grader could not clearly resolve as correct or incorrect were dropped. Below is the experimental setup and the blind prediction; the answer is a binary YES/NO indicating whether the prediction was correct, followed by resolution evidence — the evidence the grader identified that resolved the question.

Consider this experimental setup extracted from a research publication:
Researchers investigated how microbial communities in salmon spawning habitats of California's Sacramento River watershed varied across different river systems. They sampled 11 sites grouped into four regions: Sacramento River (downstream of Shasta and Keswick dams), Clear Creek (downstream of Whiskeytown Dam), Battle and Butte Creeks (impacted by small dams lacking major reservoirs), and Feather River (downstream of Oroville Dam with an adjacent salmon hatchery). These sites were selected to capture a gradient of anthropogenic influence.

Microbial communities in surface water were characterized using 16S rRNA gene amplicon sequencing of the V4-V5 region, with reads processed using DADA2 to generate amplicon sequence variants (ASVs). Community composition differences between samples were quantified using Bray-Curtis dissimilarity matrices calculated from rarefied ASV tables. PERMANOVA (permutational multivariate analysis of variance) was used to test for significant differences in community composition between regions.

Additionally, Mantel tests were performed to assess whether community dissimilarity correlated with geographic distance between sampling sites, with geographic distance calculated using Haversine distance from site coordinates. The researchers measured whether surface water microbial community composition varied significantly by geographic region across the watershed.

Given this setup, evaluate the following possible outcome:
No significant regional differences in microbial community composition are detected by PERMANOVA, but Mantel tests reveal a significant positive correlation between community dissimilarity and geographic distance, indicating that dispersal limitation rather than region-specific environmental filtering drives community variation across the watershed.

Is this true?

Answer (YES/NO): NO